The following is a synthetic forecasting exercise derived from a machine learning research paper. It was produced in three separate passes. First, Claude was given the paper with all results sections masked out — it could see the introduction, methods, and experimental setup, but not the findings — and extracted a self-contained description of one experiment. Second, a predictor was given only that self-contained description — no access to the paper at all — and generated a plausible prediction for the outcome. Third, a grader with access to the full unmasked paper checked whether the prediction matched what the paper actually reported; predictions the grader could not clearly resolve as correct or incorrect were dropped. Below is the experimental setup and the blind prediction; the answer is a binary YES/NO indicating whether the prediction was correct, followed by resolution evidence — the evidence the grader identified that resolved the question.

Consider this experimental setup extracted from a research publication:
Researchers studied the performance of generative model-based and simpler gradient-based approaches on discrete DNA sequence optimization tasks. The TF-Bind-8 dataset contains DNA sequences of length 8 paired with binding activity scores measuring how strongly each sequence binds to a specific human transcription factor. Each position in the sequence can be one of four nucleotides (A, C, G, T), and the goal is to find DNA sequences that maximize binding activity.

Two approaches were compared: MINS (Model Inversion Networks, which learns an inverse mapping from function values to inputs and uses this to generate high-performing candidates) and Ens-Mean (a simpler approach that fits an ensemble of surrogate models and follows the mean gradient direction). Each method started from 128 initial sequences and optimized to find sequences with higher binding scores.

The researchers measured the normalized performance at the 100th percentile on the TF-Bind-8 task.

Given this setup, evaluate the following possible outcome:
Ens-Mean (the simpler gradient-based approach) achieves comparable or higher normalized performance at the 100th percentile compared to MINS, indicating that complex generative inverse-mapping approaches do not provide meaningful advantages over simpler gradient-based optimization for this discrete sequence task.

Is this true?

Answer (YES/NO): YES